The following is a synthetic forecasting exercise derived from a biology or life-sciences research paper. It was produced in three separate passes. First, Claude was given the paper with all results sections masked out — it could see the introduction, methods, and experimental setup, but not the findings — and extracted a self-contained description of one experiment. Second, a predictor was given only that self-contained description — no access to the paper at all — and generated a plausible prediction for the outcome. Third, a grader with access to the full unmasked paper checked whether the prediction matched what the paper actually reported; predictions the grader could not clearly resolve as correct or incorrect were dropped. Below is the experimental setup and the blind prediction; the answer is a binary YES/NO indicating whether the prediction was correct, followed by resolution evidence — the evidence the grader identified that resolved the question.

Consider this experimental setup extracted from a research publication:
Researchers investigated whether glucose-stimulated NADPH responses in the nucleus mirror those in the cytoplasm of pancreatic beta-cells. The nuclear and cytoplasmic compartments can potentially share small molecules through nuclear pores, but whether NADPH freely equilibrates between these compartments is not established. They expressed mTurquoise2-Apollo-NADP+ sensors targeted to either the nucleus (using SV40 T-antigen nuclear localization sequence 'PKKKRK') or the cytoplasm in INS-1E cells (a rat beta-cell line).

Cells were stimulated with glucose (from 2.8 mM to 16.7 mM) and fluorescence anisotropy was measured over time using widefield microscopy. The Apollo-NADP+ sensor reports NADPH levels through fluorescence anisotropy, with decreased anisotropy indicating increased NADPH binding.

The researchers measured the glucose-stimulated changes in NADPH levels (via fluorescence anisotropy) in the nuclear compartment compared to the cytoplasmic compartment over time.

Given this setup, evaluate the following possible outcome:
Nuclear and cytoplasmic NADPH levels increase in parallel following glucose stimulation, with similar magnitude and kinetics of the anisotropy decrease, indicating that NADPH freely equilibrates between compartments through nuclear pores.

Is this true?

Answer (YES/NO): NO